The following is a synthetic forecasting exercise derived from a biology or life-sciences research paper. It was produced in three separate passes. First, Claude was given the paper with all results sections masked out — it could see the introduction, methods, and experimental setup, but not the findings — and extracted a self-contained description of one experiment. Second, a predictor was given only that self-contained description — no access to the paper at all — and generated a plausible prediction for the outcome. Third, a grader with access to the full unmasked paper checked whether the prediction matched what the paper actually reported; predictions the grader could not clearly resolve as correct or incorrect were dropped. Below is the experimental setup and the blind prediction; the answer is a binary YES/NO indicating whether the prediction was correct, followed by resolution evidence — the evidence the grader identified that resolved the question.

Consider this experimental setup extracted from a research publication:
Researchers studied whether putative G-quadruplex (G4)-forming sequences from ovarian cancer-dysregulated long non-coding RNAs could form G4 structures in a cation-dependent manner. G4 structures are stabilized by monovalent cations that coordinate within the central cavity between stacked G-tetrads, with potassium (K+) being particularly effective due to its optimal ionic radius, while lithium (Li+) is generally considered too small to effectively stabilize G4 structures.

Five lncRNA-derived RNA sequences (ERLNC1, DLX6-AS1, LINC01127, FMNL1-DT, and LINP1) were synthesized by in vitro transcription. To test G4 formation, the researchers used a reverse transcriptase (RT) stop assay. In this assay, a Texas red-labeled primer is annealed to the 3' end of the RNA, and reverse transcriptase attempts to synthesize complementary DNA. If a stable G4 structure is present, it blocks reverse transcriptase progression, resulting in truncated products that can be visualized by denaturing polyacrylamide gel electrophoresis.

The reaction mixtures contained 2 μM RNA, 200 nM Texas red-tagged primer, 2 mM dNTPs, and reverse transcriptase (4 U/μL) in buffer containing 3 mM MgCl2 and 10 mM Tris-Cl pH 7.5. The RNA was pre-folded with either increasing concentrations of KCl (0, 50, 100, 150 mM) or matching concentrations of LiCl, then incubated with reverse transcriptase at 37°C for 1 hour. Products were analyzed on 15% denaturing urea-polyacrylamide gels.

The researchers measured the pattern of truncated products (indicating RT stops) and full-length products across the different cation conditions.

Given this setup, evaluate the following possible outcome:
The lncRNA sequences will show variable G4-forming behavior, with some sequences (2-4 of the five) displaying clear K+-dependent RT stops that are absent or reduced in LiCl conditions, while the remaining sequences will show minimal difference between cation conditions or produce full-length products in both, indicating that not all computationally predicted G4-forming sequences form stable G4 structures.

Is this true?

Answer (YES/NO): NO